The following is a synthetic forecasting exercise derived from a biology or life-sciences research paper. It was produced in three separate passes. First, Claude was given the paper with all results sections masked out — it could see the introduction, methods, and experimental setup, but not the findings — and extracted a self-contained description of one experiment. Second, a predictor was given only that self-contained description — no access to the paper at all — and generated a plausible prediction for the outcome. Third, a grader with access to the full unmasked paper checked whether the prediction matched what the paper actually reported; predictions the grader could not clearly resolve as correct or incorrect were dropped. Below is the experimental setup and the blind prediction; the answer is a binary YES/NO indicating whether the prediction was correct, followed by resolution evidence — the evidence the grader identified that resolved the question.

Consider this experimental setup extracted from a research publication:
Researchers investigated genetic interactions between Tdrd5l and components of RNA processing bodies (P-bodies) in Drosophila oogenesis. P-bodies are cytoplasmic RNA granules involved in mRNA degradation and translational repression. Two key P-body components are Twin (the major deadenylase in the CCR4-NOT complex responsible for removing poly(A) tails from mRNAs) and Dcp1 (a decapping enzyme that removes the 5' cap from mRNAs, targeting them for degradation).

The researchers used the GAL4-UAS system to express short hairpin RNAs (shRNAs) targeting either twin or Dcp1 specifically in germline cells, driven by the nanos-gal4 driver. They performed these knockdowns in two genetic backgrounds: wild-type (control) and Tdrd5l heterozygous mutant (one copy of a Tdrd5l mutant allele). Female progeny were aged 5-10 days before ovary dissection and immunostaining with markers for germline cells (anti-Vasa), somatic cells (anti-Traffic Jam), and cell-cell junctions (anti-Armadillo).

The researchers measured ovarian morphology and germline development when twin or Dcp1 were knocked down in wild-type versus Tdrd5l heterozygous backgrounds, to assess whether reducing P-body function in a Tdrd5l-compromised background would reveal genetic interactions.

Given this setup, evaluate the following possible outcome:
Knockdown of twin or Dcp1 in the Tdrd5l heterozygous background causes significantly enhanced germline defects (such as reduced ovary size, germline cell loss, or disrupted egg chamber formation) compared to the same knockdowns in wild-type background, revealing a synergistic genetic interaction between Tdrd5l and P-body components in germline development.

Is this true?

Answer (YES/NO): YES